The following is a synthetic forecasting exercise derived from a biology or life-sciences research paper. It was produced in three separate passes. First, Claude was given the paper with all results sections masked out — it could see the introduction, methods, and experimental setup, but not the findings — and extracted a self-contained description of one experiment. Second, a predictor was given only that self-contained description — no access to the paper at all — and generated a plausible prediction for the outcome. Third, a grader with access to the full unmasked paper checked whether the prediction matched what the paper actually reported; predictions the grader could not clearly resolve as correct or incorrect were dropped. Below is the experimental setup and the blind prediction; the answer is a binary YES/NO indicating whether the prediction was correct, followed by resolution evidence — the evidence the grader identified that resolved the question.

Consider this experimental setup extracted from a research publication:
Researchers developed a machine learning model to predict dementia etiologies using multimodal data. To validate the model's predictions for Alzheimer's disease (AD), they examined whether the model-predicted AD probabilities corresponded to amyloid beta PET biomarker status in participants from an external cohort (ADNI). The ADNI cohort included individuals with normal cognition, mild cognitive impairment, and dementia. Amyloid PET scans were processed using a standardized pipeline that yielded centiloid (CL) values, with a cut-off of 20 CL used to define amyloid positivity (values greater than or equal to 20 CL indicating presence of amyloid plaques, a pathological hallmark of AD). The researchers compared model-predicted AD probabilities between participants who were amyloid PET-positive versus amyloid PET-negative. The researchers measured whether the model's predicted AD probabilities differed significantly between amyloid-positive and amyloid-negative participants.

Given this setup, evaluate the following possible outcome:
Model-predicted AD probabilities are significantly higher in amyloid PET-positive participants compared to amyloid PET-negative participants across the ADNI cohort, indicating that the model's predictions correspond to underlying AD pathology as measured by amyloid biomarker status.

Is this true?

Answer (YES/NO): YES